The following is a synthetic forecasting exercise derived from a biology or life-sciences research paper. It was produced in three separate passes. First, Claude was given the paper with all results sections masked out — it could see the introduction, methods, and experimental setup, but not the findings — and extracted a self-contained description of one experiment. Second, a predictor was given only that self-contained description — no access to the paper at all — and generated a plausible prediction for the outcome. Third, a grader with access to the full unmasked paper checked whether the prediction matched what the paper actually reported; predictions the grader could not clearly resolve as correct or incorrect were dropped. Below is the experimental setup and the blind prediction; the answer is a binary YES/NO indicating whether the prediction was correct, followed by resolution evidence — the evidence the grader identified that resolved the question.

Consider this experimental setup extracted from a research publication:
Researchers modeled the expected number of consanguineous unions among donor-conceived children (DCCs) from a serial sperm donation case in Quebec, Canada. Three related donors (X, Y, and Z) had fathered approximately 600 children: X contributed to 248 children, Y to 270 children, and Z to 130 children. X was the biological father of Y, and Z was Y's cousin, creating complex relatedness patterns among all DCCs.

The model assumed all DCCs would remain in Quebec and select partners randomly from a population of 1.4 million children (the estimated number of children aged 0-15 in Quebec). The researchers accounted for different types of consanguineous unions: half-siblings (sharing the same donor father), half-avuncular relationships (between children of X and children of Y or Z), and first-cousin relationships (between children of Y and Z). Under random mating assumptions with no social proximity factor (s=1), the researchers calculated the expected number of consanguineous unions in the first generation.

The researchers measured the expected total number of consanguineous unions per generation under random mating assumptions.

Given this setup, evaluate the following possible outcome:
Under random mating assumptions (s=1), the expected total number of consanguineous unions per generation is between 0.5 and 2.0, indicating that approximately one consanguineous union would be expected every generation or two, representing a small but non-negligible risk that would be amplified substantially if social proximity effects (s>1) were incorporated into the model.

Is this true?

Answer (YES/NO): NO